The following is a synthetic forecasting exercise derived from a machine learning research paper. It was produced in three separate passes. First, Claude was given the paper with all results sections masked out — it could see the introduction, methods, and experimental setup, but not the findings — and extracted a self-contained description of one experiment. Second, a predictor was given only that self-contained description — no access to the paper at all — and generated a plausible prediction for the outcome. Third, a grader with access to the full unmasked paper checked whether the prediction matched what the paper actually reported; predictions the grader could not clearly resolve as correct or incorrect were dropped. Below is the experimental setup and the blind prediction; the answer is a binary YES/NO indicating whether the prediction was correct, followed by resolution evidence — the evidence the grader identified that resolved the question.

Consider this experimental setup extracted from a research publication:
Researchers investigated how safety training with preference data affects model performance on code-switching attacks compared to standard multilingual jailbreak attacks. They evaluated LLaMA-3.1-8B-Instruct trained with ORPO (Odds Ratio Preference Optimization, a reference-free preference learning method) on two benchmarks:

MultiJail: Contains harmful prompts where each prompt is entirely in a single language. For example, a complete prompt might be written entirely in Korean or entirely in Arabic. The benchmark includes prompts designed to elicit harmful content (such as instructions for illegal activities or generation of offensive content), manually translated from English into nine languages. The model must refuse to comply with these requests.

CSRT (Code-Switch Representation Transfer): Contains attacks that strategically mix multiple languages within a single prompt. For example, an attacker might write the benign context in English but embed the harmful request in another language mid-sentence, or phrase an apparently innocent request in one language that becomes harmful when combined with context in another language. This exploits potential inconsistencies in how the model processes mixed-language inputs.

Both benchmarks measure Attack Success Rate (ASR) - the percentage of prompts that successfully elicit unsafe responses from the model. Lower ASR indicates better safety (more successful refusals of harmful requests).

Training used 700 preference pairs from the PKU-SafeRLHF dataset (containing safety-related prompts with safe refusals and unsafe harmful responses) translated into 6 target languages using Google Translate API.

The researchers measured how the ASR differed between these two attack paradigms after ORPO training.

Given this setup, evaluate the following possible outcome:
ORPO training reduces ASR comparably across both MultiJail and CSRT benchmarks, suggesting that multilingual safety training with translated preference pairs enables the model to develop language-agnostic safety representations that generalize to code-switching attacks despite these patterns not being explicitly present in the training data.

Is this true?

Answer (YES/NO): YES